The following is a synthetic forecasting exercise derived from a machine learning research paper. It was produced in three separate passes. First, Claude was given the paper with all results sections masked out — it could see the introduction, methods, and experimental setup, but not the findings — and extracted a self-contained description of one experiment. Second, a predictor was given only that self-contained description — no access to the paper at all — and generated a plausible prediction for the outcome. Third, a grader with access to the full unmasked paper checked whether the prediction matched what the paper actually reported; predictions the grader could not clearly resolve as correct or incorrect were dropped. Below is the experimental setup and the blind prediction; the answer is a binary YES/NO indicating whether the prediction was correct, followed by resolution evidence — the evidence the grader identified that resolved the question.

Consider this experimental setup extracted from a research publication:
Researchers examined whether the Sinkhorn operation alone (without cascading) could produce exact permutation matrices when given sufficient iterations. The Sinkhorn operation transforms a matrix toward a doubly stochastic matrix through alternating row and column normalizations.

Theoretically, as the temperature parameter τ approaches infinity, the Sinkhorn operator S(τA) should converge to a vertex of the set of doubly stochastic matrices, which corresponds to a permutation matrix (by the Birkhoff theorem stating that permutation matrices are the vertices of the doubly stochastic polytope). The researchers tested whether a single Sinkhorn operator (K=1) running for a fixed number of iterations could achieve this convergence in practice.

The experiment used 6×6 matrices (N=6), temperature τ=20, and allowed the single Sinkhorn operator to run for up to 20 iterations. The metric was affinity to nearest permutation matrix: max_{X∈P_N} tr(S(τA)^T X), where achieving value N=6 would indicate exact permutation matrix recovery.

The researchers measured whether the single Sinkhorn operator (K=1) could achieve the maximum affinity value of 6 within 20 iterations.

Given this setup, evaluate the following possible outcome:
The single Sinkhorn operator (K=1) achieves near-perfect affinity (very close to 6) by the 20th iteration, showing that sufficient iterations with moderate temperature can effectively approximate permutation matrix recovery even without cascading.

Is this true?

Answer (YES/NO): NO